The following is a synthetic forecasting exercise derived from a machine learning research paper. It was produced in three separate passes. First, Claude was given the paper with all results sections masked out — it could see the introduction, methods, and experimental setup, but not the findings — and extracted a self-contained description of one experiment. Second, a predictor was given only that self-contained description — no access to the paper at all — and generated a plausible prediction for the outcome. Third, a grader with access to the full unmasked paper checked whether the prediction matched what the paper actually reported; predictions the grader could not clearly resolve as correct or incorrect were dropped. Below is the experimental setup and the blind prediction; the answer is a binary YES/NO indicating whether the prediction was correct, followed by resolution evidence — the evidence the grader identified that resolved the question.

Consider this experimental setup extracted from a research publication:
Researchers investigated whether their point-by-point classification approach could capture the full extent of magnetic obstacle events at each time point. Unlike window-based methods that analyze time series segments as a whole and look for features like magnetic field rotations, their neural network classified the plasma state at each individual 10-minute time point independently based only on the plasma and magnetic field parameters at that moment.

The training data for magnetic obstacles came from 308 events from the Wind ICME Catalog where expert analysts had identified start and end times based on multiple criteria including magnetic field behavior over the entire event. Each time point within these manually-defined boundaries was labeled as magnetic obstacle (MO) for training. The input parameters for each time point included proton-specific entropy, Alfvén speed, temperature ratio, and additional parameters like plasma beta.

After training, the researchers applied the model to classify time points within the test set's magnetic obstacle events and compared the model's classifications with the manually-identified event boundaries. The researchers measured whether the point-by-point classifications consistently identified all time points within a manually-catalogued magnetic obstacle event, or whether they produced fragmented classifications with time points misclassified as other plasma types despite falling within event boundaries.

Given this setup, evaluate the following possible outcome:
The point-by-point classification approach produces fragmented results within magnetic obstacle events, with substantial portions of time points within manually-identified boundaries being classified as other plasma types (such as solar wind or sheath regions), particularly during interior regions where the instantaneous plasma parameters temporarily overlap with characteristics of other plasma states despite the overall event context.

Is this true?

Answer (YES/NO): NO